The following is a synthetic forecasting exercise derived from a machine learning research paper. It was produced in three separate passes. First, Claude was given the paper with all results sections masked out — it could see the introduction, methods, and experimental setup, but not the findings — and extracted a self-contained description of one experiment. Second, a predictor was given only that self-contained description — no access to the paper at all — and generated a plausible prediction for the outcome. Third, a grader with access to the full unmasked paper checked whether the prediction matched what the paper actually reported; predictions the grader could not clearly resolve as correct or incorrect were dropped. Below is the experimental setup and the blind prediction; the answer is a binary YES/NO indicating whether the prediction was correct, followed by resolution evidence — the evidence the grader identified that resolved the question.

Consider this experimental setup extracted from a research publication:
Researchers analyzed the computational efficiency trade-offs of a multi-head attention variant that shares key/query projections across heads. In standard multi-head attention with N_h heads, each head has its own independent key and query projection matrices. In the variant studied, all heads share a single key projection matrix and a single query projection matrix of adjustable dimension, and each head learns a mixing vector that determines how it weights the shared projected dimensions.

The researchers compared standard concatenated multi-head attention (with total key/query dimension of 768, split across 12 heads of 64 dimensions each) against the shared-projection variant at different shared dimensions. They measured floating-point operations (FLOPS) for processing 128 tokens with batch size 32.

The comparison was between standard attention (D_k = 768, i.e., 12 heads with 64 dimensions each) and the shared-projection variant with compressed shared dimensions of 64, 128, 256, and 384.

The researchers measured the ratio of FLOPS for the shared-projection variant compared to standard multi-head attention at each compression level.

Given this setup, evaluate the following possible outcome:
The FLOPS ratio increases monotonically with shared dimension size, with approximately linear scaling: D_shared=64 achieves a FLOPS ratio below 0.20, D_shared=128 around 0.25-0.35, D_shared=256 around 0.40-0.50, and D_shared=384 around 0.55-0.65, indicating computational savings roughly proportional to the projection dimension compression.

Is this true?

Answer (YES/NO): NO